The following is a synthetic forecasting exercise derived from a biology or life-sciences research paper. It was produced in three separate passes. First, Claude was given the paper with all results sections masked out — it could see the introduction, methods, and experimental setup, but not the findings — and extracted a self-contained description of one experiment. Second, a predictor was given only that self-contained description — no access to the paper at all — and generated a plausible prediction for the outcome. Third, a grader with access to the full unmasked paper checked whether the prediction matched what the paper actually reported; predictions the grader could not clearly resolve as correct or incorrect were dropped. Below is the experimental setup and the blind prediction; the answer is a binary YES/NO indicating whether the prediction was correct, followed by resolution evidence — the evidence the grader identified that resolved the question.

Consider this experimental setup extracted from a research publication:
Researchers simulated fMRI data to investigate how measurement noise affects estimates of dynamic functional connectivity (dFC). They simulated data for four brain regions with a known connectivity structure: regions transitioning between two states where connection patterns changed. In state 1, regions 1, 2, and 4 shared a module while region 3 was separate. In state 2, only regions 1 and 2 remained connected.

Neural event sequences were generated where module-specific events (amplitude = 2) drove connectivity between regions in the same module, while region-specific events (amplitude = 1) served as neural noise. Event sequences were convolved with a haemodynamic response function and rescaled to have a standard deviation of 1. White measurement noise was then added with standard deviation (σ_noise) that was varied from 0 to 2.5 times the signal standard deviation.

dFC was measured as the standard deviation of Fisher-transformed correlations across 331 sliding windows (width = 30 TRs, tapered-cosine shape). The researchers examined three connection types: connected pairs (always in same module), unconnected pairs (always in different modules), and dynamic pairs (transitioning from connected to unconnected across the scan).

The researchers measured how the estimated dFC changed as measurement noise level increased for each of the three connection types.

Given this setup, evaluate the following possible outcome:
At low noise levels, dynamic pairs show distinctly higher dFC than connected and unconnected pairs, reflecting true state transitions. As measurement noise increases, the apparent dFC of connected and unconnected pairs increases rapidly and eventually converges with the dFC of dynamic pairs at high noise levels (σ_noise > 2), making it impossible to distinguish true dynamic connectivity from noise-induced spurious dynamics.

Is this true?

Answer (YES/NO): NO